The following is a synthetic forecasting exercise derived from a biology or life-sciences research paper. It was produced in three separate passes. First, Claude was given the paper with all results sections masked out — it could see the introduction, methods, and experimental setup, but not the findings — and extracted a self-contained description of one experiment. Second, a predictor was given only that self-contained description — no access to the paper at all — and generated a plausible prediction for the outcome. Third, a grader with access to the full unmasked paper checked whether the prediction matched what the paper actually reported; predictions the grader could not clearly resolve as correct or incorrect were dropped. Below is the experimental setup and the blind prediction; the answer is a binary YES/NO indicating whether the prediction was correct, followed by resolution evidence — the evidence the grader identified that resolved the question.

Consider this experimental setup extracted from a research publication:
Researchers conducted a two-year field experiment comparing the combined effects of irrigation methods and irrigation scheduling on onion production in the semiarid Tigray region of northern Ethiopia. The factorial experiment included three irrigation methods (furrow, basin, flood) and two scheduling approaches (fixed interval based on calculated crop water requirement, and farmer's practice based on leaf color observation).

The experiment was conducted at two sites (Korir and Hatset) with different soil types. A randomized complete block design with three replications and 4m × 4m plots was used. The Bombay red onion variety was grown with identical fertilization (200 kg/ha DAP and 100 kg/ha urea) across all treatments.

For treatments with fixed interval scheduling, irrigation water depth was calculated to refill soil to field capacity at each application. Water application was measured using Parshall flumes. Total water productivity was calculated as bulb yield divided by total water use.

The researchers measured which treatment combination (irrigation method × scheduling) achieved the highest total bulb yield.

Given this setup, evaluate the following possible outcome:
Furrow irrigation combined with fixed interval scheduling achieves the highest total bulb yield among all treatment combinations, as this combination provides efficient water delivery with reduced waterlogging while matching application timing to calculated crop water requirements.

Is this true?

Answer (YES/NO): NO